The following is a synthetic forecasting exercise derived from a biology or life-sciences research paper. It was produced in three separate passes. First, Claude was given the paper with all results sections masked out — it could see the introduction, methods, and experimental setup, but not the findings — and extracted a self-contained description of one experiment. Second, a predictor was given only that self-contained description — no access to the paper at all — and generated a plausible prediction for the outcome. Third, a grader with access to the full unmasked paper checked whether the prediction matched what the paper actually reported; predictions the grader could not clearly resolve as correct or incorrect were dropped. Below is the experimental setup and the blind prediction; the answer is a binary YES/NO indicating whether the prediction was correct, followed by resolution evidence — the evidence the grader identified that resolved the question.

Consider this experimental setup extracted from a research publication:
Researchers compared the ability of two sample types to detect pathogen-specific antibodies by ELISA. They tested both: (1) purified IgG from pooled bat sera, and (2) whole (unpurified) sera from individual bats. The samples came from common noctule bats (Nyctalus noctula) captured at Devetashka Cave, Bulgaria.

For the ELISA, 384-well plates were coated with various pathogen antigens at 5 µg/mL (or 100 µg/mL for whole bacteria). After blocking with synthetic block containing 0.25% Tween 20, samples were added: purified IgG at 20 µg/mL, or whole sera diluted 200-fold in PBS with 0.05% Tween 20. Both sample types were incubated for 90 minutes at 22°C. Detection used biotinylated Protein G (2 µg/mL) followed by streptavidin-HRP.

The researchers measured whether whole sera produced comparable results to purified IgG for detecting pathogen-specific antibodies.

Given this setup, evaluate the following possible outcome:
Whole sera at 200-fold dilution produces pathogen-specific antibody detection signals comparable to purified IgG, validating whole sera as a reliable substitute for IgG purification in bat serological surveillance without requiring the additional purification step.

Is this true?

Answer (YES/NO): YES